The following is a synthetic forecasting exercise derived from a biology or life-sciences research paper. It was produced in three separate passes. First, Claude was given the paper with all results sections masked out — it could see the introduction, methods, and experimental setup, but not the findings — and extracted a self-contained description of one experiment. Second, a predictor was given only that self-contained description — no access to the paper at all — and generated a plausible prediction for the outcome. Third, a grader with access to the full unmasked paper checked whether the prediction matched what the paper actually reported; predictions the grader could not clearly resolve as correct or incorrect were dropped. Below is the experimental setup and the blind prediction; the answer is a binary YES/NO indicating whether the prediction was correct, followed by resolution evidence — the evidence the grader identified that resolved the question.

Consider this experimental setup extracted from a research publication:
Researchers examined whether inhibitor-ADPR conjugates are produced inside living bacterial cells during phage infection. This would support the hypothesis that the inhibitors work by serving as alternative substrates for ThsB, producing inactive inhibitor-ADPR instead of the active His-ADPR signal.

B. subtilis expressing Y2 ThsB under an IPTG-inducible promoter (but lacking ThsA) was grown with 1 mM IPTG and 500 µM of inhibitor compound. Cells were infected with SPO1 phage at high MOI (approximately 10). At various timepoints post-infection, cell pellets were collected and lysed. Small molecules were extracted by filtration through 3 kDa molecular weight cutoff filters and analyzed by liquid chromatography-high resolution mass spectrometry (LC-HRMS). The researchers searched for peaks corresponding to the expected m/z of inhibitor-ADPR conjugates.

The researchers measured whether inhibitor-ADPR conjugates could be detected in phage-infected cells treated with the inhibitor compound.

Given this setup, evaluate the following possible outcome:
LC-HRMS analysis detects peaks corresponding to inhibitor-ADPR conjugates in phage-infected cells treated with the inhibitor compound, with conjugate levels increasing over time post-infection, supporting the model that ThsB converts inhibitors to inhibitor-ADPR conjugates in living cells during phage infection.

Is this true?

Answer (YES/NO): NO